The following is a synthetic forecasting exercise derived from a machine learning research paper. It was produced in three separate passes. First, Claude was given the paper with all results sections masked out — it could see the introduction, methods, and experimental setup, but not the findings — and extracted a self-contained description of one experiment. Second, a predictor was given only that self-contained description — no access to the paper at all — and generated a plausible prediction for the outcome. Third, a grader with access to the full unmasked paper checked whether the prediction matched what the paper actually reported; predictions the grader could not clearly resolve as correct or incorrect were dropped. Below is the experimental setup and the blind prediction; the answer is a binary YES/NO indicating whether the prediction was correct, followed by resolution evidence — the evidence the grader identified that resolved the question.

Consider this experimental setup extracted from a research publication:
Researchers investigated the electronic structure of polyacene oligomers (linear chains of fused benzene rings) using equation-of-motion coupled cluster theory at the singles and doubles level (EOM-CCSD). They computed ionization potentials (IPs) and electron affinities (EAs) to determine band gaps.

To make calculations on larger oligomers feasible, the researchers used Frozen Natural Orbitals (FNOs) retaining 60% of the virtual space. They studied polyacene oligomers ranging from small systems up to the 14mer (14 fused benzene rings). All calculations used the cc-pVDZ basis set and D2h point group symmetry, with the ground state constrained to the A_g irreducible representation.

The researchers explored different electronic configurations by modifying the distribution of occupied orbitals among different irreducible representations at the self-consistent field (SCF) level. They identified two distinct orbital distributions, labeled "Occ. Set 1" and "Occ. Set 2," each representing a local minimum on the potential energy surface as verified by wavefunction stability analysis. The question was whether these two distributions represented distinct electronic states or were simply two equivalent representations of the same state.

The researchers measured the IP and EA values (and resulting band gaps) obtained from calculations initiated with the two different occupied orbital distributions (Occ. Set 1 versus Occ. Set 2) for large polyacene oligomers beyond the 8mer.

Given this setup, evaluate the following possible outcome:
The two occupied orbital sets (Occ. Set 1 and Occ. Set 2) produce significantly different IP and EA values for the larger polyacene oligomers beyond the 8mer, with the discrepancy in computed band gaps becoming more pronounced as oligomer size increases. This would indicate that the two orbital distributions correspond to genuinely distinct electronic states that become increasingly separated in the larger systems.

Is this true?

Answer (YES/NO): NO